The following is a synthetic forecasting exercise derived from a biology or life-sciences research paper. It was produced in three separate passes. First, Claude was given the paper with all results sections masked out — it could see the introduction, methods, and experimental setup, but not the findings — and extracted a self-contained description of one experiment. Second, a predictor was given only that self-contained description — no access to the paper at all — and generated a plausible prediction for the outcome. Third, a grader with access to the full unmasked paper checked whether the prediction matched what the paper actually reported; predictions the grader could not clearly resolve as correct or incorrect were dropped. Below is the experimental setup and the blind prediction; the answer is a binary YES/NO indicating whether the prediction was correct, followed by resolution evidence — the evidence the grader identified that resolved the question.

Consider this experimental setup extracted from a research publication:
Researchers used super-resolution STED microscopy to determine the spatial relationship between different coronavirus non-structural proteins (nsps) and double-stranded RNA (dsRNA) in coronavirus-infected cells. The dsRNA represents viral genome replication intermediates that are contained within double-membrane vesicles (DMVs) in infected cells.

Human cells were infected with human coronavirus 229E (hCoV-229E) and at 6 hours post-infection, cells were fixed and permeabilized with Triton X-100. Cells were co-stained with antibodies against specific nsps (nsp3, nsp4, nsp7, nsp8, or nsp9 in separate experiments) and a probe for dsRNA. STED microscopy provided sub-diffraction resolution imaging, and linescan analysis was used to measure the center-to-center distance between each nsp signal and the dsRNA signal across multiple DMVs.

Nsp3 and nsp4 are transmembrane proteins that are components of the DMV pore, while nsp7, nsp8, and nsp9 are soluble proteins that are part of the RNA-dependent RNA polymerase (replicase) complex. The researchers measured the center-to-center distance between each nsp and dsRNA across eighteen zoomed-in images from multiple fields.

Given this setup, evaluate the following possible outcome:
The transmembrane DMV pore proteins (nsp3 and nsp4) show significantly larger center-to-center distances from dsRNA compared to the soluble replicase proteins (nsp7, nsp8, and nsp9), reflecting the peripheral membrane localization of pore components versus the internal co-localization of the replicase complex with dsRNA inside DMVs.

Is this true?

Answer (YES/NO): NO